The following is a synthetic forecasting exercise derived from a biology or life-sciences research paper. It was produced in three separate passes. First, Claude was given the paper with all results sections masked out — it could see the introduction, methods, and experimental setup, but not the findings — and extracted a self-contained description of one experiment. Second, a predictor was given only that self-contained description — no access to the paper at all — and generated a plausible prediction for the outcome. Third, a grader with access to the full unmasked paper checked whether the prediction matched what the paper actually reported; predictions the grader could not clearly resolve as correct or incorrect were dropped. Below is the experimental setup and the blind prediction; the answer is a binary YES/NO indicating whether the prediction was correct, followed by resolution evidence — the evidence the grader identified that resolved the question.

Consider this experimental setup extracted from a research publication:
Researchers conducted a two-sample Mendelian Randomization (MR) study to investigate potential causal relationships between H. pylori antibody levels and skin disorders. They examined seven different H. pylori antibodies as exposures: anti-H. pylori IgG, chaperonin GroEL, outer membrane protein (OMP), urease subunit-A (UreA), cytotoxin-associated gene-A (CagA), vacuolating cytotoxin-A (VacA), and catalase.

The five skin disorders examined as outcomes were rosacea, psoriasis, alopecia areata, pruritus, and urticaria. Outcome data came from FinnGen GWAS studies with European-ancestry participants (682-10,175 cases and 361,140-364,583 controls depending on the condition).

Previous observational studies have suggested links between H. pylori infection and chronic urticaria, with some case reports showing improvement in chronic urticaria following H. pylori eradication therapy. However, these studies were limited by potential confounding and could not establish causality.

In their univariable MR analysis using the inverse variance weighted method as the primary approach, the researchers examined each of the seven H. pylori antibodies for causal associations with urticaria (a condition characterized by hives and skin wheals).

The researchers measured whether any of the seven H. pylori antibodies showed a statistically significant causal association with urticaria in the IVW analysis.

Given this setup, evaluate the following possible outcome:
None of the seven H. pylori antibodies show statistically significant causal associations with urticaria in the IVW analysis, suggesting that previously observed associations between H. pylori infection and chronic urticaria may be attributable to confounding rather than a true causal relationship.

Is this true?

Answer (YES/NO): YES